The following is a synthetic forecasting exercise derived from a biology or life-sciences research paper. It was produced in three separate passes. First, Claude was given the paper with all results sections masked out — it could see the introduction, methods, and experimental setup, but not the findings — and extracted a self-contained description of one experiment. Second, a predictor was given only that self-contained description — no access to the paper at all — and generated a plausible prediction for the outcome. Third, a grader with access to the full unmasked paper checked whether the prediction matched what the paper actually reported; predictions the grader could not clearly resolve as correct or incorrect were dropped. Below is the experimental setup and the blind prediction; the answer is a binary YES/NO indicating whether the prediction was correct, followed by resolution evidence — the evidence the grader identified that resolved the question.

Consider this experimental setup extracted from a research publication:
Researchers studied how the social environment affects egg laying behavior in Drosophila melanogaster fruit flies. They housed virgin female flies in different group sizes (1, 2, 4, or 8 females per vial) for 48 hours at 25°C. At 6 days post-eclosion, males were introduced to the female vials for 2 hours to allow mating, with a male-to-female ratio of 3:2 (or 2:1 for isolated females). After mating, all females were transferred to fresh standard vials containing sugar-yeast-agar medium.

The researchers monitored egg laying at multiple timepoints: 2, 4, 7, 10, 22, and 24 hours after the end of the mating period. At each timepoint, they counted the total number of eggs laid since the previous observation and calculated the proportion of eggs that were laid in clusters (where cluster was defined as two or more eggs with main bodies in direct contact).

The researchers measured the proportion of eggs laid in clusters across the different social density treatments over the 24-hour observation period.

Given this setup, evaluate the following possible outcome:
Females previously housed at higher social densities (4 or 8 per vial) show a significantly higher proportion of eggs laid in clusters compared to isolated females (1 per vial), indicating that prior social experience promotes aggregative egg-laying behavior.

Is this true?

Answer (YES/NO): YES